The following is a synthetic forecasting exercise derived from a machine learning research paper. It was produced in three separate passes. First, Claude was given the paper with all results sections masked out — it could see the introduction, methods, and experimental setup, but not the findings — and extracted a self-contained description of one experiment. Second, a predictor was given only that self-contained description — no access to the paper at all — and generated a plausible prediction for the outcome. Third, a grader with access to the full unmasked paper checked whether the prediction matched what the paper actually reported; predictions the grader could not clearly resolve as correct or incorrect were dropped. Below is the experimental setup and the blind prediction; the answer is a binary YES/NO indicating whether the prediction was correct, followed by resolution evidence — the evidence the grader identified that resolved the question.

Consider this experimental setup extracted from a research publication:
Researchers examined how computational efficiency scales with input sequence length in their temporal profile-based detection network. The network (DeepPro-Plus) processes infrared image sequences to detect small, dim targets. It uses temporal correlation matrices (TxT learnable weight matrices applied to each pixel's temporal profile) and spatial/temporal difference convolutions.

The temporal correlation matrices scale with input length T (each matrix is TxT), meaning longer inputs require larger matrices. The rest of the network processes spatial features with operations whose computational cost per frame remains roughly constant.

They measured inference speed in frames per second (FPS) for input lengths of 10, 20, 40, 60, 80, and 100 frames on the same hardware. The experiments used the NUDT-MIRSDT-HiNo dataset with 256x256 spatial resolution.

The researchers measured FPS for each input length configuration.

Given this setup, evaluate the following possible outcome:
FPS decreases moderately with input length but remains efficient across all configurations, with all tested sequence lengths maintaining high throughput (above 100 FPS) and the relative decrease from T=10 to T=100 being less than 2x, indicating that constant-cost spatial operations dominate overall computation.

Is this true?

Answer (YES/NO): YES